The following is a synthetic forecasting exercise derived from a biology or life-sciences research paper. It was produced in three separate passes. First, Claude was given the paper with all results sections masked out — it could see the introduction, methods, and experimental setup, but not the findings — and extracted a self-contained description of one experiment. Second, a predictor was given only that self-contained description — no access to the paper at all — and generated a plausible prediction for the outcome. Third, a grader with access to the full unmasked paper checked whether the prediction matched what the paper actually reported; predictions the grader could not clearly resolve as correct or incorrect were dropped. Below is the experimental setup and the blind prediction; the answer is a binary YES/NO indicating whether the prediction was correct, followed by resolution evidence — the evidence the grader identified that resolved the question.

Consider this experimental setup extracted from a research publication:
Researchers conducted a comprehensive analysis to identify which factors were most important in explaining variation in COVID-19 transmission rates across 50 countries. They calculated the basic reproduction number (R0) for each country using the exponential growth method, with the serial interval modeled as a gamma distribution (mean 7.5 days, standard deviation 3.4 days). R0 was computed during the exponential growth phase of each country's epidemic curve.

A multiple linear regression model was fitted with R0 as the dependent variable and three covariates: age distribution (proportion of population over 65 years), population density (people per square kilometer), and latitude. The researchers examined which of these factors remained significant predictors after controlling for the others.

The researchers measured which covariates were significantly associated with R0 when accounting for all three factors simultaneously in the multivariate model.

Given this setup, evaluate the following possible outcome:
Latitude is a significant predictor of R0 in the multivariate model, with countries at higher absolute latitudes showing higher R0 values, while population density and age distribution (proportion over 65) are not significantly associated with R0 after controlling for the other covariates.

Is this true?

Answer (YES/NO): NO